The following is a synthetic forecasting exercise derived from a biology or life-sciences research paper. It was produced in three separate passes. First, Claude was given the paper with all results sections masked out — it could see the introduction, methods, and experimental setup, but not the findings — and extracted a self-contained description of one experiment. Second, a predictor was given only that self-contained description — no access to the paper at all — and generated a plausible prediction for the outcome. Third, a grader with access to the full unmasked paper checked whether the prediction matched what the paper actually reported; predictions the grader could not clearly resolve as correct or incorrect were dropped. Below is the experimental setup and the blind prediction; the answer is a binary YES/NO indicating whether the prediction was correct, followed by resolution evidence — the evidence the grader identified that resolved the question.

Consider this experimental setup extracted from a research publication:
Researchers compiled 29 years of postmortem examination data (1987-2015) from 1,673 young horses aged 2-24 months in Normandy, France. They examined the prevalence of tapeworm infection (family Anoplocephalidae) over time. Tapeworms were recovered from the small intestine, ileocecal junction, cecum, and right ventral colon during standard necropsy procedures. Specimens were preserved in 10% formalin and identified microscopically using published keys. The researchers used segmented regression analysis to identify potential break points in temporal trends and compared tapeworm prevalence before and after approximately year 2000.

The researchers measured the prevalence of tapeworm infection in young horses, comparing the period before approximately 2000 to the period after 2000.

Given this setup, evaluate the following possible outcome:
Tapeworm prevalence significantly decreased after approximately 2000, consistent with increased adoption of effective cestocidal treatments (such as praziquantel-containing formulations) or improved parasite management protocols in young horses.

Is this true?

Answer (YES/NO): YES